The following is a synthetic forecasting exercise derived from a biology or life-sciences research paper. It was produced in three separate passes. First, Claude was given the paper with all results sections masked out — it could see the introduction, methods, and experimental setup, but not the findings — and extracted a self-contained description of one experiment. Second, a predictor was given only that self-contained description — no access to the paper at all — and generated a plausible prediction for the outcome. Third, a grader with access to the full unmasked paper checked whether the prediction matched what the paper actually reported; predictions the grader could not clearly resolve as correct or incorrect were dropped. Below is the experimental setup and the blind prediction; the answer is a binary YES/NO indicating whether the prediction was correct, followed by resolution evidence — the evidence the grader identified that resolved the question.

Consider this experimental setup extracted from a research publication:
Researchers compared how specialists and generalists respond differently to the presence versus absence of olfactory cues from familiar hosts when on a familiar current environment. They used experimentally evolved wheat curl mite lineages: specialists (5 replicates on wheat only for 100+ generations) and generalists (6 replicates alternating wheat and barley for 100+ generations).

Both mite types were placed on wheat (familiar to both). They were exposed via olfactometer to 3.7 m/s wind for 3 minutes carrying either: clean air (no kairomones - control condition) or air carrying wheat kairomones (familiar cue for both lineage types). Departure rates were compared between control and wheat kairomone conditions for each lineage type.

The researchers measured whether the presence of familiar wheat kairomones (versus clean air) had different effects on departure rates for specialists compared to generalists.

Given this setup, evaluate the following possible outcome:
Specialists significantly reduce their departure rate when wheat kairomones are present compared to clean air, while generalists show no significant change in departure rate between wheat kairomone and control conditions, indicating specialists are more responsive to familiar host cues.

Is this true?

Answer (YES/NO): NO